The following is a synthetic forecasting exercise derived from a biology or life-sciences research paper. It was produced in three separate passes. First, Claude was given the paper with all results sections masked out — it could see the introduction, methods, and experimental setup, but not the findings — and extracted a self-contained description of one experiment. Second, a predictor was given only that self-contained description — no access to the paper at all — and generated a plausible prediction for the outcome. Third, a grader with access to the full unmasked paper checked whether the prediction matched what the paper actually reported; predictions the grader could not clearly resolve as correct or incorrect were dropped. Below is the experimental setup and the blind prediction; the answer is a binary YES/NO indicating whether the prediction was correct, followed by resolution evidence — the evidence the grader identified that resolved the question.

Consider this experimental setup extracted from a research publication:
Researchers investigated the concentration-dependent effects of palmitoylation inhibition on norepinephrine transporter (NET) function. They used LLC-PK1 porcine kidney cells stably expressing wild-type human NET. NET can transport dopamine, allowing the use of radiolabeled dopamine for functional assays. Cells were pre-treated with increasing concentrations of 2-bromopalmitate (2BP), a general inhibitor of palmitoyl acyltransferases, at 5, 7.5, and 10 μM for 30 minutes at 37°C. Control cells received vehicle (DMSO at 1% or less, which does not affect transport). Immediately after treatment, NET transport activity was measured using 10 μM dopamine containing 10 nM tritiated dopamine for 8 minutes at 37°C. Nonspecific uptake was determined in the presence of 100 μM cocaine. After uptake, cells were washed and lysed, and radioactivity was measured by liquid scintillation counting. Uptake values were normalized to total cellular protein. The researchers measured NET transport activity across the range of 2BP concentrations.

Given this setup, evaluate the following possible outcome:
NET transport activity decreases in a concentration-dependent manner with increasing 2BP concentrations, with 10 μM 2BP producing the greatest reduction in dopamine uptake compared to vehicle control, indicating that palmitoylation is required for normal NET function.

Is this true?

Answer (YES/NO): NO